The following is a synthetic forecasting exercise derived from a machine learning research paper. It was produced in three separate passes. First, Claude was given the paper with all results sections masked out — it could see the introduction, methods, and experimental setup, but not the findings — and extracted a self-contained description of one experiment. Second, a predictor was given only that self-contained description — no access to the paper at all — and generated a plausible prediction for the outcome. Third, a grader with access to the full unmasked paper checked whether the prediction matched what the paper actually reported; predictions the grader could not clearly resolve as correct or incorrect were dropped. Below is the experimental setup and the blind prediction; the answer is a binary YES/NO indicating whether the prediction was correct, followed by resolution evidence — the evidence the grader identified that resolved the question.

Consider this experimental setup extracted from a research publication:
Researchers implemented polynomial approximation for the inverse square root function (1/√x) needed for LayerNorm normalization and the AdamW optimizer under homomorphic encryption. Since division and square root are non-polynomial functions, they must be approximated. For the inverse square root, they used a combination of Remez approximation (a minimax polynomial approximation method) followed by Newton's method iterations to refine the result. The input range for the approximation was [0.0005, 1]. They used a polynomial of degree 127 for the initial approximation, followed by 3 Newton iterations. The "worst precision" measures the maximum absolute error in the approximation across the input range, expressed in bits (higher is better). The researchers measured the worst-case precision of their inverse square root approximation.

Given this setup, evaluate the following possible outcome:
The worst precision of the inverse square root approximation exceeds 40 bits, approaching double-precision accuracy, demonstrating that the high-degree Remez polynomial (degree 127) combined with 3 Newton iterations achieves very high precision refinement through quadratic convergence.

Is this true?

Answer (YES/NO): NO